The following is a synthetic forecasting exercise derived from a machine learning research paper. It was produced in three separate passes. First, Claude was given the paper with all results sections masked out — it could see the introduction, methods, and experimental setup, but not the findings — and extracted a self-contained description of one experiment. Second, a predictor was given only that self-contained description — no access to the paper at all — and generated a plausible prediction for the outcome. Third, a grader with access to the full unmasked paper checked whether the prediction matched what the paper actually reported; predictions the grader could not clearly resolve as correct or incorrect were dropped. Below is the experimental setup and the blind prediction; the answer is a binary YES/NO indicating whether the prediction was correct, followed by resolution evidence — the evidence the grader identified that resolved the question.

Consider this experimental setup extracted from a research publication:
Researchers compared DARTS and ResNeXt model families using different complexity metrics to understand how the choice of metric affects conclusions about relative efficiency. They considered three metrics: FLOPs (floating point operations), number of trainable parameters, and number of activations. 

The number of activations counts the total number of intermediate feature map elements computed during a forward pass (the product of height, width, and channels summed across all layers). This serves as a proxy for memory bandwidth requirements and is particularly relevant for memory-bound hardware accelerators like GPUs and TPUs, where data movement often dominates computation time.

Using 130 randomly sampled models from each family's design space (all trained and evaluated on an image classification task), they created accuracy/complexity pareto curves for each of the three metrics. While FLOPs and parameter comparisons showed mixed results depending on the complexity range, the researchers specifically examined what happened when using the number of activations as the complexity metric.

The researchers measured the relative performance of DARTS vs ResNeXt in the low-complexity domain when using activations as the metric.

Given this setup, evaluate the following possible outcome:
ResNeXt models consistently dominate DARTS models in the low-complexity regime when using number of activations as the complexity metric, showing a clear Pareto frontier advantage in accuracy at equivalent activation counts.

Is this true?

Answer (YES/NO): YES